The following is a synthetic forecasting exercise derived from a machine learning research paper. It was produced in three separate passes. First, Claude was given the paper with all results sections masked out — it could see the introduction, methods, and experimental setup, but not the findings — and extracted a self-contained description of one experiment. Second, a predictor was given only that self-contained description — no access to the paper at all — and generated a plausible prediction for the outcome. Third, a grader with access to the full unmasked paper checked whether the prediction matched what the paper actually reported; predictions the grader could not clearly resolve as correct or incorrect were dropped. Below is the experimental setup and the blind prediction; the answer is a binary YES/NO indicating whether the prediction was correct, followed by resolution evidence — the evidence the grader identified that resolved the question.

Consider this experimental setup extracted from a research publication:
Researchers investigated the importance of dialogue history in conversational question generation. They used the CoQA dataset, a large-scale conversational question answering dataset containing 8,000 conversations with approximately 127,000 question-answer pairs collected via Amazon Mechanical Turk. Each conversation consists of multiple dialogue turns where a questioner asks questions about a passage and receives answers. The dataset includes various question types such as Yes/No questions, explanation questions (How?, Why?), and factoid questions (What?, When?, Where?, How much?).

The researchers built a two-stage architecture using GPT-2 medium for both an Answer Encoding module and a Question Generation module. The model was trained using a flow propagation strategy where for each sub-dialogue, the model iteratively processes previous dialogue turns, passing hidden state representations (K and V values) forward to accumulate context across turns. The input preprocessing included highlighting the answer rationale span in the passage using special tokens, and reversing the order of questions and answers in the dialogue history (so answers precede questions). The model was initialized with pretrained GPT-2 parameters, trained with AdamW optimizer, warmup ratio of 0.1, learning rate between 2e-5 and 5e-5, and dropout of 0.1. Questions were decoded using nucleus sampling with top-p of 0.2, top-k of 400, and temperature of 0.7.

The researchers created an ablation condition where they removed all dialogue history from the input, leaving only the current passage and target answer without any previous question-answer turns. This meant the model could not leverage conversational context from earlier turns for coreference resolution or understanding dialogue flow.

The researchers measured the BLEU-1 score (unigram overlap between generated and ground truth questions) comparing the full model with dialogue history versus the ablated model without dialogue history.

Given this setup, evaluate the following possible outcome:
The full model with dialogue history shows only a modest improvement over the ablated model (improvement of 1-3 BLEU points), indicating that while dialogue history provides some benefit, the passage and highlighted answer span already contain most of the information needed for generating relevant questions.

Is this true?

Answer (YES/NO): NO